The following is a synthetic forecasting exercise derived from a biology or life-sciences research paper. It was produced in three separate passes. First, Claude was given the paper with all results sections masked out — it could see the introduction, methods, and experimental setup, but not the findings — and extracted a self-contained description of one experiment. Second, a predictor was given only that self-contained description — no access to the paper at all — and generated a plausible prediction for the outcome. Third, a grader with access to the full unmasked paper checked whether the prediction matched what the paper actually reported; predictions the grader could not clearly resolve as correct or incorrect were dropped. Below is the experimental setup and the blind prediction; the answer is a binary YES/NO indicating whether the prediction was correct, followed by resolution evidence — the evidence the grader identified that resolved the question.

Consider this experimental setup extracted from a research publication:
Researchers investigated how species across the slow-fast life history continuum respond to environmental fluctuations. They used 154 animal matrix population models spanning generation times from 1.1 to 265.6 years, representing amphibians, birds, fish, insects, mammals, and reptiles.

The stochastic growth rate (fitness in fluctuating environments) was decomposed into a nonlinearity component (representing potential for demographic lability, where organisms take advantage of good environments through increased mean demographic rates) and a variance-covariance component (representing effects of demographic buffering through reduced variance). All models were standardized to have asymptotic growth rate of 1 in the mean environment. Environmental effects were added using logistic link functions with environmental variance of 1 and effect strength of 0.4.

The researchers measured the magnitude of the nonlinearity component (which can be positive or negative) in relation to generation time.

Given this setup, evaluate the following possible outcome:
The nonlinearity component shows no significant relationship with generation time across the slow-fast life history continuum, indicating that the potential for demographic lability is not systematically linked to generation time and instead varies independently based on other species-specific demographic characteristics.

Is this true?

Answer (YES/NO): NO